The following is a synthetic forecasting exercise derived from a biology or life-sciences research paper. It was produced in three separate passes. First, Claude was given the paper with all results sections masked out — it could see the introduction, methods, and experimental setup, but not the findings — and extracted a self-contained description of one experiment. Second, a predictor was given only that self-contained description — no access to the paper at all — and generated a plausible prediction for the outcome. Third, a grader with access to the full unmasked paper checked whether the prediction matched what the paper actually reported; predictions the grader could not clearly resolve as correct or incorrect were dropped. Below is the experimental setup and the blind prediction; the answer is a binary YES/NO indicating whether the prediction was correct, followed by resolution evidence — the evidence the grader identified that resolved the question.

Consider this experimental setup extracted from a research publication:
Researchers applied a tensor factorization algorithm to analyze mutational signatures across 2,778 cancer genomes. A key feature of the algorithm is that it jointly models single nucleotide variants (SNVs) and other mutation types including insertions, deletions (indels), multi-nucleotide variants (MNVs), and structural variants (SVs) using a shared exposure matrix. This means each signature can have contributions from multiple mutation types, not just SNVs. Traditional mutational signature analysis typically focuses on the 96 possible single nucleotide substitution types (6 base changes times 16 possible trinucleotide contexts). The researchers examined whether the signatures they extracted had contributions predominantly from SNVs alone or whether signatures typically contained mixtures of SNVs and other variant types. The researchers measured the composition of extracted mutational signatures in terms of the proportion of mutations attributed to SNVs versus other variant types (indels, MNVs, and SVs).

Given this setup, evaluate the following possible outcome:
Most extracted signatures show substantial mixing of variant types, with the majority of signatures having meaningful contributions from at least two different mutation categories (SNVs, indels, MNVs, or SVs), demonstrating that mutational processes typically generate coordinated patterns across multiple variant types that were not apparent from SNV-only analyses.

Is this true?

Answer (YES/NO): NO